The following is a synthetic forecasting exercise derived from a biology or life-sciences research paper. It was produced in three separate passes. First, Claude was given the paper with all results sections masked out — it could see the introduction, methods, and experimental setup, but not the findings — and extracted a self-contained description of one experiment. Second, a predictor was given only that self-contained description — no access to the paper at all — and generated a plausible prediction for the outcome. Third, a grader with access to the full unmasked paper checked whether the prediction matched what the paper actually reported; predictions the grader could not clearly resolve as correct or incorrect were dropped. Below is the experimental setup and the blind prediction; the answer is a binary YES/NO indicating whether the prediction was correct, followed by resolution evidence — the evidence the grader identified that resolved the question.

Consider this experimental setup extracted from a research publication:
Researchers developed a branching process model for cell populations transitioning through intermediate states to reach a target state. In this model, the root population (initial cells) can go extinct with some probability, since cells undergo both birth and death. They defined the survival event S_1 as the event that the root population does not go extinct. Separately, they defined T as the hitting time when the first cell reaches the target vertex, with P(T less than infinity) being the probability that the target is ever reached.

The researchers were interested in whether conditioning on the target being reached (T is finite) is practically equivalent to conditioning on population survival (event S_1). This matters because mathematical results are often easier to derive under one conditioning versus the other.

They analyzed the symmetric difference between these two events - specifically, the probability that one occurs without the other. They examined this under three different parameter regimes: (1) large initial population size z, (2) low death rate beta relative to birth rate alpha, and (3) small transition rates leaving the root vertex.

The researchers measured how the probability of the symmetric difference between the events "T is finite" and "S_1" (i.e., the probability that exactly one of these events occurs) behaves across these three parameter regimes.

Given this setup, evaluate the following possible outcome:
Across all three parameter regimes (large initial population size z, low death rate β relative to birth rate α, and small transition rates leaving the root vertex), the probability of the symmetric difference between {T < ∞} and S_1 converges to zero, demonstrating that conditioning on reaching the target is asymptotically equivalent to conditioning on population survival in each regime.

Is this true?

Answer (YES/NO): YES